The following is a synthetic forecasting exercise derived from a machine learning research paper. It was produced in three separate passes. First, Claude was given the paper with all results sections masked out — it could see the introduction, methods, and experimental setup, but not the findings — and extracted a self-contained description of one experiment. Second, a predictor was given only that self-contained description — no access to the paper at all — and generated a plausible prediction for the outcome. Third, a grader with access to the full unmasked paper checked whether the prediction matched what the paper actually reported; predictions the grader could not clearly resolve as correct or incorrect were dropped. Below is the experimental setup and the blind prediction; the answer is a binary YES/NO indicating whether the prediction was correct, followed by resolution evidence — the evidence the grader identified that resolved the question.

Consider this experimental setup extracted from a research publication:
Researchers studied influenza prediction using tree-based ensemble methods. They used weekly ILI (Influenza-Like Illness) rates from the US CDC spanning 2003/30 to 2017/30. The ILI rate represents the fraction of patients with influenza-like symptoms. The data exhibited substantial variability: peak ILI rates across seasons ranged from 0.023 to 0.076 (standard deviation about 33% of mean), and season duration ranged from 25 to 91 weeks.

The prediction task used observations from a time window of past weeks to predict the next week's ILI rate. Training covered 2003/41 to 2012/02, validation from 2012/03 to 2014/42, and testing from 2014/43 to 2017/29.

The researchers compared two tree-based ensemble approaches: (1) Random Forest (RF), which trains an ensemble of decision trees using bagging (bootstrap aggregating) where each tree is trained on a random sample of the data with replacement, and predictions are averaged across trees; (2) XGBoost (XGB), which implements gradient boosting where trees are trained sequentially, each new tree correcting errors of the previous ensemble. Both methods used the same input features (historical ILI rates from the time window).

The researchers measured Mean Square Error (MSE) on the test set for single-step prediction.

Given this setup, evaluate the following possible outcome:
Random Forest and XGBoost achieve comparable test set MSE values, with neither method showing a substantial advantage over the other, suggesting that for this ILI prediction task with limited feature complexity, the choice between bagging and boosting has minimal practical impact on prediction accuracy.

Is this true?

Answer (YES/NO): NO